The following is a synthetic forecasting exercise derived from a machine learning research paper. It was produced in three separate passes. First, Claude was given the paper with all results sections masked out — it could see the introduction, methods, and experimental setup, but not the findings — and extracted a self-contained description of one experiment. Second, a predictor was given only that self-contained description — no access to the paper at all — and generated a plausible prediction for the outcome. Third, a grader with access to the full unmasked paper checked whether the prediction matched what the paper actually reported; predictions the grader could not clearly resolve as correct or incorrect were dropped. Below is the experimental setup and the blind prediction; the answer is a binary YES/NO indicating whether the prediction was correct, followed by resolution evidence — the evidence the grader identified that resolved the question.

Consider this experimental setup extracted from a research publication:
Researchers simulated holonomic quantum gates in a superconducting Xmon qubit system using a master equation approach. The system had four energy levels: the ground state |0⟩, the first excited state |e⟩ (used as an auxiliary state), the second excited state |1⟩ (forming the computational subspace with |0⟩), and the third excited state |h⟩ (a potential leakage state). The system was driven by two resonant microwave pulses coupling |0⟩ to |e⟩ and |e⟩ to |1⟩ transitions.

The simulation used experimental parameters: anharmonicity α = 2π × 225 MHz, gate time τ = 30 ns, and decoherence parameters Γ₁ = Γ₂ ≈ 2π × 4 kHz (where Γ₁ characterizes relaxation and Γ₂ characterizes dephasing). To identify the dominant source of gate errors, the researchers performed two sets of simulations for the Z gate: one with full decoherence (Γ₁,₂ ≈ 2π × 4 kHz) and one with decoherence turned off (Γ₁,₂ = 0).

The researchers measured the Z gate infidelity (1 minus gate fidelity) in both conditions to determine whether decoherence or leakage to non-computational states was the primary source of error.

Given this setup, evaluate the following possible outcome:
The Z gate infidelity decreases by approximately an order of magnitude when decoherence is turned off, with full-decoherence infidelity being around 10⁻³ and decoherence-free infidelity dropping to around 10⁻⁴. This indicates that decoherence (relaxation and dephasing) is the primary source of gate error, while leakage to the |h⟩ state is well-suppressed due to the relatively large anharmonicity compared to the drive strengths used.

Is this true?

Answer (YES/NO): NO